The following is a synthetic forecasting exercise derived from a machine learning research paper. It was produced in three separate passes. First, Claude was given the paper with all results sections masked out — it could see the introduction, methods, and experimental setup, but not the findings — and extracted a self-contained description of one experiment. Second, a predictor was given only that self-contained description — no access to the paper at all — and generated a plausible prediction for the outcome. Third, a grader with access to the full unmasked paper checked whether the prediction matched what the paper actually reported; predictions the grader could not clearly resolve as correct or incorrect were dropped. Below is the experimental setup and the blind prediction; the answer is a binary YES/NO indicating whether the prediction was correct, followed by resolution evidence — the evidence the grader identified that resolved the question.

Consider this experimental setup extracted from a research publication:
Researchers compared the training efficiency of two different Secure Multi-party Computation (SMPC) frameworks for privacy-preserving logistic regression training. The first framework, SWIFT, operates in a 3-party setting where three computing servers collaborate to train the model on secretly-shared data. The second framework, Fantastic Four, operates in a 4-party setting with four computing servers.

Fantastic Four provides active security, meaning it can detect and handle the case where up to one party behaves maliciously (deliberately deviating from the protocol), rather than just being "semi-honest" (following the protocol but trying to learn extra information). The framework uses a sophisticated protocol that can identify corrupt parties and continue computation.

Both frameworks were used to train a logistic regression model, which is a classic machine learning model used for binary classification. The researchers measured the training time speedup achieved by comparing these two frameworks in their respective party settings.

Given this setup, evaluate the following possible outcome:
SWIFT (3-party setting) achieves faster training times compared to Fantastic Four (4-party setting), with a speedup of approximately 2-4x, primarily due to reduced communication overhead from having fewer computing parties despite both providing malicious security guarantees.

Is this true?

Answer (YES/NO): NO